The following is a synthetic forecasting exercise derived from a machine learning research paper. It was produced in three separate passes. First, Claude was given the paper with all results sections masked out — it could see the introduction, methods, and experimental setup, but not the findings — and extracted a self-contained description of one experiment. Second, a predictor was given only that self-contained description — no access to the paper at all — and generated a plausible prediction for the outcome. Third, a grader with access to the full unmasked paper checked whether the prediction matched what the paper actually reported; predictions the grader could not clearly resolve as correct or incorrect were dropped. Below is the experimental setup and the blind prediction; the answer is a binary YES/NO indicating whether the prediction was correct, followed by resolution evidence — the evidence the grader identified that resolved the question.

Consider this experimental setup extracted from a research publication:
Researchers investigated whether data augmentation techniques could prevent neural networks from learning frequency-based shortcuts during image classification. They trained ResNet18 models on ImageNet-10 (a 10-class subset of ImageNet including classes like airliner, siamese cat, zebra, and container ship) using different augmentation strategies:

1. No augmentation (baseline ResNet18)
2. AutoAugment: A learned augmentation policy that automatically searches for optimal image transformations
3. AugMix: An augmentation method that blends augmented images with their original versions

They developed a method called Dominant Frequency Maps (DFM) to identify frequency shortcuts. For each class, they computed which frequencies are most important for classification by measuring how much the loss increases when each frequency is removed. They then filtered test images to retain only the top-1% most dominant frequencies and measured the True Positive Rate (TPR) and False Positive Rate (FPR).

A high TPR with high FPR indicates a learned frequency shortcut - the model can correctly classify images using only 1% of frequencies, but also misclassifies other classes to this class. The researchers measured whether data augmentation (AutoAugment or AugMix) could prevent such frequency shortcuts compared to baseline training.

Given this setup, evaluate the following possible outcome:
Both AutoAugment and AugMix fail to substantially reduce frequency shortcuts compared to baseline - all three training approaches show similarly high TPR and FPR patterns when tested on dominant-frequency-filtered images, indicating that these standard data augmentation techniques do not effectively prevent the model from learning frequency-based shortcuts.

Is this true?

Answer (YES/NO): NO